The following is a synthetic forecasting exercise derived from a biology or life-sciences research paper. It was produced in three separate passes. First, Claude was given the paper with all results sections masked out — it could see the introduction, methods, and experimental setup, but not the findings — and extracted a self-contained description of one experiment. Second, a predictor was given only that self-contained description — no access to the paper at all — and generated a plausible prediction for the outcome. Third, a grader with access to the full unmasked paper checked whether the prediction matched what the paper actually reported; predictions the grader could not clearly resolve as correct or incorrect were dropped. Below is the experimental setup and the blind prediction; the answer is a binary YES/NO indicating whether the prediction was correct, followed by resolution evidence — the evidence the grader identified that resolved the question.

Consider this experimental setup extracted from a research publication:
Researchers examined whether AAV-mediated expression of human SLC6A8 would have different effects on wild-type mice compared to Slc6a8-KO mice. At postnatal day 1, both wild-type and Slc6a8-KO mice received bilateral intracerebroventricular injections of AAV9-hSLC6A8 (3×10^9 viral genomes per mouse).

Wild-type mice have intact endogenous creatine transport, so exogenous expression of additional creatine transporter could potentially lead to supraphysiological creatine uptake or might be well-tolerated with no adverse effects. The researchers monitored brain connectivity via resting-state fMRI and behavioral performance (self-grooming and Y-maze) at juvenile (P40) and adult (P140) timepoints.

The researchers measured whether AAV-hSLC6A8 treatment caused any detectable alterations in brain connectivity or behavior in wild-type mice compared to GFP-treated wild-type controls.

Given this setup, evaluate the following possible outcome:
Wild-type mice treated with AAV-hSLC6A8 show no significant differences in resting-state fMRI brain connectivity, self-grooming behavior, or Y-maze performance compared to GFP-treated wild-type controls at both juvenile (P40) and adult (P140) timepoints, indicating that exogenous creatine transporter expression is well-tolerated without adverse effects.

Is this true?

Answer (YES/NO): NO